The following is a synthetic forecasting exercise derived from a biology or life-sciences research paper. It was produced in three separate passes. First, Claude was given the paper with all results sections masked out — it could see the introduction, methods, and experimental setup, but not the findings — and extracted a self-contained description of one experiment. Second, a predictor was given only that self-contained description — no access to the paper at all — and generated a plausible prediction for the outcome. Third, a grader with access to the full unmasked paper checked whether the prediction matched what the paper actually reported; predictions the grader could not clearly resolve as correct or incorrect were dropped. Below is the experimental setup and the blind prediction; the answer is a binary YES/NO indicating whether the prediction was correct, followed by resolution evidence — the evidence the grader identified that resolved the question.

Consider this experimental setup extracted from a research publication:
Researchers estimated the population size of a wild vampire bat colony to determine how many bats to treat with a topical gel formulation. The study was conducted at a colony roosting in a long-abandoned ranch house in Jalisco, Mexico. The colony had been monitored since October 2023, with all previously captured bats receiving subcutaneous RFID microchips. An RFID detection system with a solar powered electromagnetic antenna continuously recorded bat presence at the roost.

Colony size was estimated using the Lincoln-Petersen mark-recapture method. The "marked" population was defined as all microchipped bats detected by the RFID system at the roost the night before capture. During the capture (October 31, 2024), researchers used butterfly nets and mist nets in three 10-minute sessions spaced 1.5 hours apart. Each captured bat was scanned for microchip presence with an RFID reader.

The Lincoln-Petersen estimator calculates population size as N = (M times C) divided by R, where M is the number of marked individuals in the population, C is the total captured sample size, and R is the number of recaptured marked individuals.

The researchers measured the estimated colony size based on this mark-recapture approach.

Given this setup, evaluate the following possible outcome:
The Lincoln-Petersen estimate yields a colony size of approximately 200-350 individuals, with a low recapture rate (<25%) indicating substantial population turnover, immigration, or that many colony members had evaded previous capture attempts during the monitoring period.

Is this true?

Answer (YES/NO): NO